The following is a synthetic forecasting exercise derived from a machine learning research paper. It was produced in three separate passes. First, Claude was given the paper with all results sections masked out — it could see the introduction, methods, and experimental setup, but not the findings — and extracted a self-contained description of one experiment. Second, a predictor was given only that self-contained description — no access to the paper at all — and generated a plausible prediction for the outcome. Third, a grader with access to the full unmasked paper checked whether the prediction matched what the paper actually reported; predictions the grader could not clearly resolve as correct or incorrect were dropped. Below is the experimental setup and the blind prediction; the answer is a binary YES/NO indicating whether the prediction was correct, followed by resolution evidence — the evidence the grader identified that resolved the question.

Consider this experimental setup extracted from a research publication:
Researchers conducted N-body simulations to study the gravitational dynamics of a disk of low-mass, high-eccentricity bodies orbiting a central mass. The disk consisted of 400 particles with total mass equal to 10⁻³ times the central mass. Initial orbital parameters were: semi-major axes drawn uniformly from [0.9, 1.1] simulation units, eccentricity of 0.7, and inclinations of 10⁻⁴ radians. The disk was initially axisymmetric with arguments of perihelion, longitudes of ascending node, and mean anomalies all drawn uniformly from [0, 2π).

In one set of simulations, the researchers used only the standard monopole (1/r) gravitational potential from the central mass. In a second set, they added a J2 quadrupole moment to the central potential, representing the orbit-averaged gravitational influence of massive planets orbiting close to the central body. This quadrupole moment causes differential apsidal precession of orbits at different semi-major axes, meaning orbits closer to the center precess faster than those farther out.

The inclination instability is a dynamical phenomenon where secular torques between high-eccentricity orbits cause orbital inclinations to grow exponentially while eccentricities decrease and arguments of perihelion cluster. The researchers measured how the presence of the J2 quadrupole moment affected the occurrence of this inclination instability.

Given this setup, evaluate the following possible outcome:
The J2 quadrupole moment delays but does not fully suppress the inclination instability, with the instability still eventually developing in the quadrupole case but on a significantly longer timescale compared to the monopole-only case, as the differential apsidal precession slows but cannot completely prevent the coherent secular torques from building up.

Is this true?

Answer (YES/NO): NO